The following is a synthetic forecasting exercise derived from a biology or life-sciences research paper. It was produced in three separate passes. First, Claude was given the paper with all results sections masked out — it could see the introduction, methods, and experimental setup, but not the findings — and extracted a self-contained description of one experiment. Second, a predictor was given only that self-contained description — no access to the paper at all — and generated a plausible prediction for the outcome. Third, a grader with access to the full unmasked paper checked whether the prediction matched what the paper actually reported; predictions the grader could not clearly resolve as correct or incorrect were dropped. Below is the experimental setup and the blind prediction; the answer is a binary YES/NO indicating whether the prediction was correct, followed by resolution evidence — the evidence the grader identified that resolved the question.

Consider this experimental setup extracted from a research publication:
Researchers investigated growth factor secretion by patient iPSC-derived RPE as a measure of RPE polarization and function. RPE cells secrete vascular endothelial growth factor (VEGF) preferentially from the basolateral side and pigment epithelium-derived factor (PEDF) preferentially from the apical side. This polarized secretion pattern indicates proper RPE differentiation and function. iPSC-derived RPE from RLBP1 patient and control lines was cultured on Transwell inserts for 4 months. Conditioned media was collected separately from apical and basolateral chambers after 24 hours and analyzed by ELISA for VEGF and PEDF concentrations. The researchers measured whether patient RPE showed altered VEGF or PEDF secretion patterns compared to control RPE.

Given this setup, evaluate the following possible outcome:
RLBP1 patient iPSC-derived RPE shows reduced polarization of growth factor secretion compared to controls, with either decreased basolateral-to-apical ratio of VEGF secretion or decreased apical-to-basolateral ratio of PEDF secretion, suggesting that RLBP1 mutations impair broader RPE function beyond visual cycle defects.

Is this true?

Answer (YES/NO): YES